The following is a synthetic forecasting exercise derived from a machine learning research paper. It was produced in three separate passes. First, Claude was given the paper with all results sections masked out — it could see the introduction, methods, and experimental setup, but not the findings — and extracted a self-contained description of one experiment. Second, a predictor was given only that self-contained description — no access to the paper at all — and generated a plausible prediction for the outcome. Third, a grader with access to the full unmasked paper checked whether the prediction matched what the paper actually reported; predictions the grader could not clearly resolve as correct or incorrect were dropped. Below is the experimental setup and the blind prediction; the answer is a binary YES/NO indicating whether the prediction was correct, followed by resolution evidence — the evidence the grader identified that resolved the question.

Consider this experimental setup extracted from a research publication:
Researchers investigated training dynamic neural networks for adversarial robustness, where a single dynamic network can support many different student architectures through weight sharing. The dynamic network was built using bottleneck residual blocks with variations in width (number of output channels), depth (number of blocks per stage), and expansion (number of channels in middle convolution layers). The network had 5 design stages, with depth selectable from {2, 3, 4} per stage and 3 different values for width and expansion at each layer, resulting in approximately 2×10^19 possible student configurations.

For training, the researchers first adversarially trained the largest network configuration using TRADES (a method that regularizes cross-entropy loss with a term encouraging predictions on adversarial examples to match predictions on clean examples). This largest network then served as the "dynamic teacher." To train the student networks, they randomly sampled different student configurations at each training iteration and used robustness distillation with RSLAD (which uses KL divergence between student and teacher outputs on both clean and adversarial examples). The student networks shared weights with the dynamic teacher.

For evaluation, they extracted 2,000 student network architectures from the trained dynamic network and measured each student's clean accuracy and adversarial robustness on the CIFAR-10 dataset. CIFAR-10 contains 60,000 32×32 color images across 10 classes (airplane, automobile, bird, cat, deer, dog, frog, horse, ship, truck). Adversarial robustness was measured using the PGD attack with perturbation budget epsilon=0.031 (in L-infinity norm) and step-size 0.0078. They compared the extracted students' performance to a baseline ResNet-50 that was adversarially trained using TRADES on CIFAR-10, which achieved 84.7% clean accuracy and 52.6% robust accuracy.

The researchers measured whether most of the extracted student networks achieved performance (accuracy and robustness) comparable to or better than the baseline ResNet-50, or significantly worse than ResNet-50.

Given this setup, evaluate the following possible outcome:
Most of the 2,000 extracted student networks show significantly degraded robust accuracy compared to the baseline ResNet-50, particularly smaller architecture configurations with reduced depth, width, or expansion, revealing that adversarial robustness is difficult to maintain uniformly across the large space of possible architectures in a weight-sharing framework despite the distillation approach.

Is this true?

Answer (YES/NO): YES